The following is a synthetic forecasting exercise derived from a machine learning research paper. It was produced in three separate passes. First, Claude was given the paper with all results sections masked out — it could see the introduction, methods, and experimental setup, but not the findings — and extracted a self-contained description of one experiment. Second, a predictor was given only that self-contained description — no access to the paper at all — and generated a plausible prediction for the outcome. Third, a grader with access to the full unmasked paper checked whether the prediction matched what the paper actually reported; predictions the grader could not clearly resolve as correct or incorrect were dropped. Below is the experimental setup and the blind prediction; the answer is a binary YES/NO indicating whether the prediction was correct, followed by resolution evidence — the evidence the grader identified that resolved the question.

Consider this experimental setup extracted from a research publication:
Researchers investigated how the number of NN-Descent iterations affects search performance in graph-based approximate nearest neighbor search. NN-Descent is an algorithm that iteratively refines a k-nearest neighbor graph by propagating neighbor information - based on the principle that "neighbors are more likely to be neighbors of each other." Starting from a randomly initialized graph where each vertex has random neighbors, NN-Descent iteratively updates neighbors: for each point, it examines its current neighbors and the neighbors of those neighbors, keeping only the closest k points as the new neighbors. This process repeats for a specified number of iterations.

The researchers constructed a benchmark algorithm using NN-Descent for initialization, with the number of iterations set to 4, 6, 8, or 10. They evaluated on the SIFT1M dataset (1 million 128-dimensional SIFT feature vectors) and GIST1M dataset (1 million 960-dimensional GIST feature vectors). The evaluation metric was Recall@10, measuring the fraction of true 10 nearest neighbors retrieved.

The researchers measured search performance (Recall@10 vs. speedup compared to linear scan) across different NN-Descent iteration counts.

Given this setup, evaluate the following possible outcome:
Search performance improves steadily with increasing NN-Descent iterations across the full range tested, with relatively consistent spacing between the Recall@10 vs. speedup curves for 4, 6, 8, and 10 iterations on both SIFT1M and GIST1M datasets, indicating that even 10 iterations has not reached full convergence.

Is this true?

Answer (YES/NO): NO